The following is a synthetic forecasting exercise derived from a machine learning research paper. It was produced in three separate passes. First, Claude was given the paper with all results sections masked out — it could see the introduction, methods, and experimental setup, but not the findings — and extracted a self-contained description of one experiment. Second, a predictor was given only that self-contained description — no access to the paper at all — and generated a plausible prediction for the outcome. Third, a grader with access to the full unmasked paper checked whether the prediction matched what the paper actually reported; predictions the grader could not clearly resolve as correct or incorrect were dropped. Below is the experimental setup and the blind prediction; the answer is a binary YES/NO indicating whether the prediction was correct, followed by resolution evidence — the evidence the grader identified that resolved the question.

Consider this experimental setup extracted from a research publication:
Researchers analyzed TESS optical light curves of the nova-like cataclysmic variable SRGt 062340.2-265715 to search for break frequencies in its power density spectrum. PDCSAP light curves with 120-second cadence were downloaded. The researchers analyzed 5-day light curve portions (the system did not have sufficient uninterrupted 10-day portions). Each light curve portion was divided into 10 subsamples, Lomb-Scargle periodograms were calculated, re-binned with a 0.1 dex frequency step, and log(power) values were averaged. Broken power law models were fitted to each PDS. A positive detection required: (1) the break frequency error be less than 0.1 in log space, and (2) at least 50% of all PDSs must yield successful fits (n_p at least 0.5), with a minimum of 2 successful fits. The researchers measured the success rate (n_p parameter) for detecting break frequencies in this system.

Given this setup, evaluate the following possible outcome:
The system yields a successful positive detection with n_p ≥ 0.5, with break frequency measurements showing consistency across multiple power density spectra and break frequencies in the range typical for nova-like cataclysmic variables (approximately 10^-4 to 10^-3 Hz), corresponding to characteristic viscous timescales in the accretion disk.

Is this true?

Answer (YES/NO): NO